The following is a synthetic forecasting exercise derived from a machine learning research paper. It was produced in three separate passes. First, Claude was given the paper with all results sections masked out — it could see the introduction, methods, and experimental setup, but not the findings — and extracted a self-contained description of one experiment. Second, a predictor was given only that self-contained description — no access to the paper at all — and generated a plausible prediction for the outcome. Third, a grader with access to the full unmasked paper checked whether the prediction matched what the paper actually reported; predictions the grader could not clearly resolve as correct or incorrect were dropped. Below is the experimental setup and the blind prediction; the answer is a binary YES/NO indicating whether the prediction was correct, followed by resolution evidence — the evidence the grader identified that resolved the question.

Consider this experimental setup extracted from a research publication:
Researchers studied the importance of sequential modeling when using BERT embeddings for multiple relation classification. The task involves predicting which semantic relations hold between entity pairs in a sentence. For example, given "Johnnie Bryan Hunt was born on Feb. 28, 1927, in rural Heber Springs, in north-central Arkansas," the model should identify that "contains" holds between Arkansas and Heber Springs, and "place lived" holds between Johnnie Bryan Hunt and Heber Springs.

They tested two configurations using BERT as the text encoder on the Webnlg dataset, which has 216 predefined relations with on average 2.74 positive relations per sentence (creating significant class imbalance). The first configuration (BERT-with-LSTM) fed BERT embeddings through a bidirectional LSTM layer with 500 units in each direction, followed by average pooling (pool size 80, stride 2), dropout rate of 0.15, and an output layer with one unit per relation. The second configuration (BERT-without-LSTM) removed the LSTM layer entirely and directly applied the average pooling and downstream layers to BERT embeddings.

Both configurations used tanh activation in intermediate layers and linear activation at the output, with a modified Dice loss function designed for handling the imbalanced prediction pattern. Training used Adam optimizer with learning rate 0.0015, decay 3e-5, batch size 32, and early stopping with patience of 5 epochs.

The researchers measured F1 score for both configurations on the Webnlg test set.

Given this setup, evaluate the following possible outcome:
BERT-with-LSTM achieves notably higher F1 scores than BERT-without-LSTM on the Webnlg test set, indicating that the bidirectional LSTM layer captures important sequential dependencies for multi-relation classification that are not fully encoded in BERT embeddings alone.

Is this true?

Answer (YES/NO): YES